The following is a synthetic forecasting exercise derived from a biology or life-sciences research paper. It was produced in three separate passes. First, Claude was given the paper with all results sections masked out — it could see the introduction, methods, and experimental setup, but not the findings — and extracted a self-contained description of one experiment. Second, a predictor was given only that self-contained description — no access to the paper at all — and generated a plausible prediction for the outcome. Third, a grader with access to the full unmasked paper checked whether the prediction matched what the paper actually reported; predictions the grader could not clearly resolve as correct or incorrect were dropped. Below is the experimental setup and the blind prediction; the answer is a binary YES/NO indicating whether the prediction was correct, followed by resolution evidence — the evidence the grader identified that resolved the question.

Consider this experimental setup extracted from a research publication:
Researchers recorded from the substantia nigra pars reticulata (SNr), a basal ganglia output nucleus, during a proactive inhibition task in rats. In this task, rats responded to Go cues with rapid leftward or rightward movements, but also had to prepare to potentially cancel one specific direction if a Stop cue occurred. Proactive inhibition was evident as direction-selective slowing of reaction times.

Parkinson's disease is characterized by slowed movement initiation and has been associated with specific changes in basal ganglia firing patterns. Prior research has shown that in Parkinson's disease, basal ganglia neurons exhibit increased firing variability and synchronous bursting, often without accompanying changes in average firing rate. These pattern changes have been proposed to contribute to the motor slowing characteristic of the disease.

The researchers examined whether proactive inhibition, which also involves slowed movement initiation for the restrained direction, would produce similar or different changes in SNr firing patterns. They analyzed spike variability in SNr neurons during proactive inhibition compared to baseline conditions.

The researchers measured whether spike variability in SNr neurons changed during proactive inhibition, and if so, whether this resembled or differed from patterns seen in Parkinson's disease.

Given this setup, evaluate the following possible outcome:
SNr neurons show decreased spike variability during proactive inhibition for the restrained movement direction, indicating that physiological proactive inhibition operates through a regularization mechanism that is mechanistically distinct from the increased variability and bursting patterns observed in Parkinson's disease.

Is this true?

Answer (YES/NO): NO